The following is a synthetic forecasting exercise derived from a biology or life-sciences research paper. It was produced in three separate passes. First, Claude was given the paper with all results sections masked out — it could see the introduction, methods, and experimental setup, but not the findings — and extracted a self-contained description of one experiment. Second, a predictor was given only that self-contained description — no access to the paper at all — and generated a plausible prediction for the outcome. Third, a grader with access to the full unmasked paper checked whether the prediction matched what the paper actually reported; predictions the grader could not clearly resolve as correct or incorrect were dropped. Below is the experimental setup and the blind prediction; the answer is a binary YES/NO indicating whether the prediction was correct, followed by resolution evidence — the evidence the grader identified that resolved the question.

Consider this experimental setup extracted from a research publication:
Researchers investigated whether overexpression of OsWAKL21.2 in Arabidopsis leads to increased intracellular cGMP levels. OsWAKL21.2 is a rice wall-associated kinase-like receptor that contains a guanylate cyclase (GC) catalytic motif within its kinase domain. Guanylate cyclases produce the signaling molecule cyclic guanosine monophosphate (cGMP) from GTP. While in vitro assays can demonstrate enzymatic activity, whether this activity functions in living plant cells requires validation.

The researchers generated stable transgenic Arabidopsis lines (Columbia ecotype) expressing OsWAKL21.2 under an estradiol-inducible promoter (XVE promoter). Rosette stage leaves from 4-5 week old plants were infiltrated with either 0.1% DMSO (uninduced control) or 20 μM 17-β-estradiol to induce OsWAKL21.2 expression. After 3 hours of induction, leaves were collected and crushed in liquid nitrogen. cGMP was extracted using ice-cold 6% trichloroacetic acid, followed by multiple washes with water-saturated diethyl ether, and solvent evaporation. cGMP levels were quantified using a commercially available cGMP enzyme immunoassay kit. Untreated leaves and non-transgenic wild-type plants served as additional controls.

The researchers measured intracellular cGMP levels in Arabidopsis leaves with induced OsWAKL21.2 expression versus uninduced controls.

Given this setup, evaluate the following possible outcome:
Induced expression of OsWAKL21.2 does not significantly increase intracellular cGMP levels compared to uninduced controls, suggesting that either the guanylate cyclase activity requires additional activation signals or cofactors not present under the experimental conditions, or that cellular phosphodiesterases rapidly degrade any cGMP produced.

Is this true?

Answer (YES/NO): NO